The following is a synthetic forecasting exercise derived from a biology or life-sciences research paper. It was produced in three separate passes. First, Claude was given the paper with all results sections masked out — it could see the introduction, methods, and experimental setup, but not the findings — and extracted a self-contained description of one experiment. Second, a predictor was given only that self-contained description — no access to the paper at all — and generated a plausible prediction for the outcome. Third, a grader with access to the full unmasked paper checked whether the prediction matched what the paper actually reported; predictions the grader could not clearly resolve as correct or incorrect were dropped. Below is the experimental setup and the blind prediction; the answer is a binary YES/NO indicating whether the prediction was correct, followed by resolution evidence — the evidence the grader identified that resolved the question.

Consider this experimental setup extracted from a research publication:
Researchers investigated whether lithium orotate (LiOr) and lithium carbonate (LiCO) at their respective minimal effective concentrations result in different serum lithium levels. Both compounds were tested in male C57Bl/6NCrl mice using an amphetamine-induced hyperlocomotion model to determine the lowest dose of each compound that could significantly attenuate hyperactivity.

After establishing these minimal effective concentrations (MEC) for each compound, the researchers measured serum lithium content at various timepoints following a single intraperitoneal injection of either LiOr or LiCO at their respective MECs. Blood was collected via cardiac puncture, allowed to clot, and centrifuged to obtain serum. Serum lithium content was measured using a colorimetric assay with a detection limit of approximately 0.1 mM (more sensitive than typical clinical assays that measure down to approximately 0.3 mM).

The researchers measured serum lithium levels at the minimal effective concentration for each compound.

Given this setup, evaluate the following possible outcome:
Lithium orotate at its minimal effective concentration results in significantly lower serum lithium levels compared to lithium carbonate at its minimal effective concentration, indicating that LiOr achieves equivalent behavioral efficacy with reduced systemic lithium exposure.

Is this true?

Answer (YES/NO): YES